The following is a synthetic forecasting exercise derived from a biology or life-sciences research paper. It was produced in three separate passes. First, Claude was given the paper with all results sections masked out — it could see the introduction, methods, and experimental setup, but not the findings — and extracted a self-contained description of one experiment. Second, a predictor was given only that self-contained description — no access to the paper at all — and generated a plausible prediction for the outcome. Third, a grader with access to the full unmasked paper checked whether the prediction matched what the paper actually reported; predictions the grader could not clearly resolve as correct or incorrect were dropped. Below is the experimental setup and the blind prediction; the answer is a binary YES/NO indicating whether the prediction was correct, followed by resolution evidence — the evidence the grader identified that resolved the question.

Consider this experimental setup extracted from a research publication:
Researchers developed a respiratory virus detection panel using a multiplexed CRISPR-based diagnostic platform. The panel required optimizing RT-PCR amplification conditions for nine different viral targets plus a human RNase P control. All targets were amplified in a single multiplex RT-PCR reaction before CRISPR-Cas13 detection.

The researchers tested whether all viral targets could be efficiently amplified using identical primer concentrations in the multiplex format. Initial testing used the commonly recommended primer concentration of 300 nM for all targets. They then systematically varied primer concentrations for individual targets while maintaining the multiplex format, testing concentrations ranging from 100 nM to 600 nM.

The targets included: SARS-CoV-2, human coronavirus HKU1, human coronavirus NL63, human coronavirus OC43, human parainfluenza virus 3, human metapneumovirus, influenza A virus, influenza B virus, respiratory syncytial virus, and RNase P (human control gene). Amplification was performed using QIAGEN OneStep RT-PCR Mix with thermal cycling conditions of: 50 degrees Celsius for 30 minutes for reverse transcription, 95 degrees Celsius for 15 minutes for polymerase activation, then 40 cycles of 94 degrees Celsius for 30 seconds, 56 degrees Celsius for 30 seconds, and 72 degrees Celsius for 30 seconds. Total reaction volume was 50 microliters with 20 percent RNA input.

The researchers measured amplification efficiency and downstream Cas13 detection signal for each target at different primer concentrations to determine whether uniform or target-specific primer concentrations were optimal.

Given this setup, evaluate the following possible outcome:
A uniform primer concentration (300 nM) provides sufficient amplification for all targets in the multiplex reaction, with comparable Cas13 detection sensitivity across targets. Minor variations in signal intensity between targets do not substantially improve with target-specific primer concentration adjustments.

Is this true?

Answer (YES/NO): NO